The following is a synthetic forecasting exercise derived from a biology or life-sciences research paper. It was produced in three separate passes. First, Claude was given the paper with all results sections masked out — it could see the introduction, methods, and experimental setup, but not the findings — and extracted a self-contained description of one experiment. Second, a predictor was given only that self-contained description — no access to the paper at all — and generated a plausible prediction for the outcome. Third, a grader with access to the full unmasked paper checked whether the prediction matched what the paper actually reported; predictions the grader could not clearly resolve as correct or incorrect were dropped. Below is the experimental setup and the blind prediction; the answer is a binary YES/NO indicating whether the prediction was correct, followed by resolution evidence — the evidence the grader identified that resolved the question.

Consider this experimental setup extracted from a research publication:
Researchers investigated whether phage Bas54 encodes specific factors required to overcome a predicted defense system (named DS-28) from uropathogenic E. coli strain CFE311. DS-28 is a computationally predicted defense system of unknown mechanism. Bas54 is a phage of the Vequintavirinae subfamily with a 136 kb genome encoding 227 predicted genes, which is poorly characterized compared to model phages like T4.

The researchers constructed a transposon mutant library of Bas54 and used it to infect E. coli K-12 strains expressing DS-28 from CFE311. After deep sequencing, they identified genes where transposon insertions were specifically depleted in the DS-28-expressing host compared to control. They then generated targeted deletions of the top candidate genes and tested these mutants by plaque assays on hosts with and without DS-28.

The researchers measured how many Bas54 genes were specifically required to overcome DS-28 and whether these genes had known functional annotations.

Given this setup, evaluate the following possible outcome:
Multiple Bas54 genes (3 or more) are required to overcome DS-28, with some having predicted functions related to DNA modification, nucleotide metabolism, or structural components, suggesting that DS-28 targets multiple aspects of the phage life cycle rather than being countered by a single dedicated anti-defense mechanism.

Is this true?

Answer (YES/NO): NO